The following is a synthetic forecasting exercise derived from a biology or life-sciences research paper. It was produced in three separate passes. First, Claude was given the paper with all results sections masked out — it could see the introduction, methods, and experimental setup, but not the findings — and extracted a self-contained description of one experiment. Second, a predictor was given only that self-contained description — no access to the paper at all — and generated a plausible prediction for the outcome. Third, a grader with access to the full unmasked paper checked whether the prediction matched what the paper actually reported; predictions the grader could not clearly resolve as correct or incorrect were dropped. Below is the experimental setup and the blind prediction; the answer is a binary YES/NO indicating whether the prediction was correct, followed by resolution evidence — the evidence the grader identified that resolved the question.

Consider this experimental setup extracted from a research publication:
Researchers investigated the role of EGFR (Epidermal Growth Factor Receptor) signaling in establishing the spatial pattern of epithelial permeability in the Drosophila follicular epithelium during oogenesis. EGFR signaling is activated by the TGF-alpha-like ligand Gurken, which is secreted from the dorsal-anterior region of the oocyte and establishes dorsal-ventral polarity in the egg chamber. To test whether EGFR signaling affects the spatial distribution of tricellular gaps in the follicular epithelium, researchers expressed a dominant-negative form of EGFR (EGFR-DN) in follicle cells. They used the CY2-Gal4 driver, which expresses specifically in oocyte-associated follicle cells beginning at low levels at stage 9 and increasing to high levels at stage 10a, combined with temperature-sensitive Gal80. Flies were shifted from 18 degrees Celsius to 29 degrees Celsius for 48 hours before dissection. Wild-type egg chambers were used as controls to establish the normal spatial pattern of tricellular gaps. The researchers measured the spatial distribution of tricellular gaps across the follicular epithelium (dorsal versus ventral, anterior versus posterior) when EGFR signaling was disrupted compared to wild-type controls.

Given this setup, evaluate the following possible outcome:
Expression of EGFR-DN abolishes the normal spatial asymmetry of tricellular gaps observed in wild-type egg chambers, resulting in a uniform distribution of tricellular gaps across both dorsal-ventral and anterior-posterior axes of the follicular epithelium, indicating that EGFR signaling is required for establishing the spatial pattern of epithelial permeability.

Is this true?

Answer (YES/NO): YES